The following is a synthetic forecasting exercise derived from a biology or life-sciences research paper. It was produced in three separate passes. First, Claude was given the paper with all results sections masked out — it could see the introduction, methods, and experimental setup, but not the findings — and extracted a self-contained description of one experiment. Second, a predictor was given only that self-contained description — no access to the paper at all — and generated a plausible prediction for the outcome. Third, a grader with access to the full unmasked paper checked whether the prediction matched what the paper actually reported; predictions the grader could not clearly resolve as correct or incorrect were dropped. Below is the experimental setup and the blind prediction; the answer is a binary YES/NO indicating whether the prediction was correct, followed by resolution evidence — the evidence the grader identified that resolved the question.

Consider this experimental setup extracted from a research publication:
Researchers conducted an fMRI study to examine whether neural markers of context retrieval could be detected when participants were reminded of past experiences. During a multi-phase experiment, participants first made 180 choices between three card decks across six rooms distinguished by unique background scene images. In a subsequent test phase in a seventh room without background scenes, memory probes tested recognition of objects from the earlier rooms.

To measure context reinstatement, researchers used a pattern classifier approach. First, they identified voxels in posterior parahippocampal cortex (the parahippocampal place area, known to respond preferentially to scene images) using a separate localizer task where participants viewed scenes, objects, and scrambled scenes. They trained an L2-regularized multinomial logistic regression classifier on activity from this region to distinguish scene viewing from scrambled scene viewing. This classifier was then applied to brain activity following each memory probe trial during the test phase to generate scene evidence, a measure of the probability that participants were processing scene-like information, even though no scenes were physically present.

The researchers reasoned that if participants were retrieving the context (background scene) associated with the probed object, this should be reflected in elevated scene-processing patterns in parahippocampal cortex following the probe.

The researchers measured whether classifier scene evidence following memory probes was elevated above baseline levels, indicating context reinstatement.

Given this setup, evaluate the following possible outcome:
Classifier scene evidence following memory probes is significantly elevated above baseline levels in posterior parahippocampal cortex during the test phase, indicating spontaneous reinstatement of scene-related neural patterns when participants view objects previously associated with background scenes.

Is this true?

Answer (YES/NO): YES